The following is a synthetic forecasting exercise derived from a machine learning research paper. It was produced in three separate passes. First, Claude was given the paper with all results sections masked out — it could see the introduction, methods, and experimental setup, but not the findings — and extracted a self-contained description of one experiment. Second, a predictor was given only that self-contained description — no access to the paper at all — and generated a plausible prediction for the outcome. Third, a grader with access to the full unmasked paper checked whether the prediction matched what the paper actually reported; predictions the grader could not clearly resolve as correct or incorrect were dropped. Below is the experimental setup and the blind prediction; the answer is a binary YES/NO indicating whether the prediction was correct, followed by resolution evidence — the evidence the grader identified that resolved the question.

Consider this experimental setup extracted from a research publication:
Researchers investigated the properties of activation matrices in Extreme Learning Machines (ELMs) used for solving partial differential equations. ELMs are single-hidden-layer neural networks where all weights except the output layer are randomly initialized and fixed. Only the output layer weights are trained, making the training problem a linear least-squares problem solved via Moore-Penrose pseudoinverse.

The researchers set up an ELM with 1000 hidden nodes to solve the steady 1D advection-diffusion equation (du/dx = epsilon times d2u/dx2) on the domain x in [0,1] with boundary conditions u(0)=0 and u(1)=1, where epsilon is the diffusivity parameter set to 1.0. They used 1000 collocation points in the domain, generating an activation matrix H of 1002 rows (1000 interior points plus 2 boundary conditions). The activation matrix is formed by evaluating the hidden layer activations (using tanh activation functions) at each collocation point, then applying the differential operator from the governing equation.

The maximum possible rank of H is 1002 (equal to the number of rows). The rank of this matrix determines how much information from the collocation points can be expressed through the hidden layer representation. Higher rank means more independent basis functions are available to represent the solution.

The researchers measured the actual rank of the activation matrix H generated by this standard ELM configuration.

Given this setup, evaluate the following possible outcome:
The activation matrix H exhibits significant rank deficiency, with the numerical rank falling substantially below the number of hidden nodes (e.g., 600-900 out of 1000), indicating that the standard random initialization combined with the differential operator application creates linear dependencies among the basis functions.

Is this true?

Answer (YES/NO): NO